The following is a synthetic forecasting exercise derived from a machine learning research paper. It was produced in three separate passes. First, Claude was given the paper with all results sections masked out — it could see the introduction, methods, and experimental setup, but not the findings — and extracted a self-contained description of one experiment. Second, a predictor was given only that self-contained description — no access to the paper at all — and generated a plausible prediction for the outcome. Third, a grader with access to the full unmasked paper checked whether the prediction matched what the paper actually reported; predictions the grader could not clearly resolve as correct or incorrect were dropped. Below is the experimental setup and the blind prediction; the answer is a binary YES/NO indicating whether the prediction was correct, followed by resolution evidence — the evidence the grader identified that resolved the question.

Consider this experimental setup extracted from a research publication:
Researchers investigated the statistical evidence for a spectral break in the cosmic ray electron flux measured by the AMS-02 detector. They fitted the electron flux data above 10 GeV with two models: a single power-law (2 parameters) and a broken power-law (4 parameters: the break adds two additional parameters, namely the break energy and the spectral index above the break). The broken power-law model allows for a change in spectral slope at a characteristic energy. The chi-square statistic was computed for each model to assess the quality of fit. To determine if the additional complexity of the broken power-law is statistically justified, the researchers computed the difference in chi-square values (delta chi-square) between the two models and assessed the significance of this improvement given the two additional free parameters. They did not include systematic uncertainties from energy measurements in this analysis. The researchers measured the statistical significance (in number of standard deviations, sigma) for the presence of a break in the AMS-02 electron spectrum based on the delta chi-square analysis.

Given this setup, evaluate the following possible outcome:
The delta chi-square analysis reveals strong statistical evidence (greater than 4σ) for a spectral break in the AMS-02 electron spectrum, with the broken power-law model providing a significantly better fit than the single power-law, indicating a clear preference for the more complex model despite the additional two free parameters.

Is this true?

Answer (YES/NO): YES